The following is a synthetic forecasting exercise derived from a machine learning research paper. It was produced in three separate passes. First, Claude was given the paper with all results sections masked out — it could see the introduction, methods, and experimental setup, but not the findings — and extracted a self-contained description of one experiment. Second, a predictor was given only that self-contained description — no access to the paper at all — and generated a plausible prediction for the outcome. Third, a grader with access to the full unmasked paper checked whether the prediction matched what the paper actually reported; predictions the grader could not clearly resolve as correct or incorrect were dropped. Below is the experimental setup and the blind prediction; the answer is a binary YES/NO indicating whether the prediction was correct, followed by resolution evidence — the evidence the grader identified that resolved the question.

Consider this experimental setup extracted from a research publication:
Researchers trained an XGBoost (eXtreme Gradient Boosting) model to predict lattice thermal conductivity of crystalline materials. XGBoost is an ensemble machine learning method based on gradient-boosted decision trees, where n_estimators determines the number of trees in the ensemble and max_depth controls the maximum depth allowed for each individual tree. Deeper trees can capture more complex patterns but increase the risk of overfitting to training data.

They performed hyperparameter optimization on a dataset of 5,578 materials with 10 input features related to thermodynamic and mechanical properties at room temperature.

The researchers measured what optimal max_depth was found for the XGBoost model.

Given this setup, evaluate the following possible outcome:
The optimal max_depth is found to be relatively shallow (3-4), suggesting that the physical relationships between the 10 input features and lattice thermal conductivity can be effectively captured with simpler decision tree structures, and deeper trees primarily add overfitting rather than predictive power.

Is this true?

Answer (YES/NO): NO